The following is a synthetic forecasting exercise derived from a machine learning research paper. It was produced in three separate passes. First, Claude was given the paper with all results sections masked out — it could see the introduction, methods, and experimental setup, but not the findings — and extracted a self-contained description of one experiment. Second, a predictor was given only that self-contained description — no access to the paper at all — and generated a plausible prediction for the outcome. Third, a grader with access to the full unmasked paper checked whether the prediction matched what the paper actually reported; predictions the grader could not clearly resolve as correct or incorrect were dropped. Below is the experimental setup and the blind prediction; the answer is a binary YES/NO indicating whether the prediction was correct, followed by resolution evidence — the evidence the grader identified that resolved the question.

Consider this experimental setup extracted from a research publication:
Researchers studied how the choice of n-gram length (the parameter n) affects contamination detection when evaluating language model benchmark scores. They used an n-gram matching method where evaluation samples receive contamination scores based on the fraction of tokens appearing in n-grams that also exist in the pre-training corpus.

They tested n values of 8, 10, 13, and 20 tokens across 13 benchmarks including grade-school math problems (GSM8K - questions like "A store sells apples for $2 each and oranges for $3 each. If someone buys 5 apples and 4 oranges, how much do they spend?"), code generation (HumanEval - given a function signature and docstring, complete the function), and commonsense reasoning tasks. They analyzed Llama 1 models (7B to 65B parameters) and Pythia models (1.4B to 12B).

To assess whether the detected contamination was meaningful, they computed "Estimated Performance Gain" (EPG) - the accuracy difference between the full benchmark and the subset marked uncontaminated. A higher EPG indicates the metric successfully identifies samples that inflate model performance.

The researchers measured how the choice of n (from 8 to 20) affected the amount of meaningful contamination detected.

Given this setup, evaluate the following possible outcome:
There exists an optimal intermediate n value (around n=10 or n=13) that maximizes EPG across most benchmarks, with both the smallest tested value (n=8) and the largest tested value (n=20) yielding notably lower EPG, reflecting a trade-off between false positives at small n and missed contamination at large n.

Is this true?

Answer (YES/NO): NO